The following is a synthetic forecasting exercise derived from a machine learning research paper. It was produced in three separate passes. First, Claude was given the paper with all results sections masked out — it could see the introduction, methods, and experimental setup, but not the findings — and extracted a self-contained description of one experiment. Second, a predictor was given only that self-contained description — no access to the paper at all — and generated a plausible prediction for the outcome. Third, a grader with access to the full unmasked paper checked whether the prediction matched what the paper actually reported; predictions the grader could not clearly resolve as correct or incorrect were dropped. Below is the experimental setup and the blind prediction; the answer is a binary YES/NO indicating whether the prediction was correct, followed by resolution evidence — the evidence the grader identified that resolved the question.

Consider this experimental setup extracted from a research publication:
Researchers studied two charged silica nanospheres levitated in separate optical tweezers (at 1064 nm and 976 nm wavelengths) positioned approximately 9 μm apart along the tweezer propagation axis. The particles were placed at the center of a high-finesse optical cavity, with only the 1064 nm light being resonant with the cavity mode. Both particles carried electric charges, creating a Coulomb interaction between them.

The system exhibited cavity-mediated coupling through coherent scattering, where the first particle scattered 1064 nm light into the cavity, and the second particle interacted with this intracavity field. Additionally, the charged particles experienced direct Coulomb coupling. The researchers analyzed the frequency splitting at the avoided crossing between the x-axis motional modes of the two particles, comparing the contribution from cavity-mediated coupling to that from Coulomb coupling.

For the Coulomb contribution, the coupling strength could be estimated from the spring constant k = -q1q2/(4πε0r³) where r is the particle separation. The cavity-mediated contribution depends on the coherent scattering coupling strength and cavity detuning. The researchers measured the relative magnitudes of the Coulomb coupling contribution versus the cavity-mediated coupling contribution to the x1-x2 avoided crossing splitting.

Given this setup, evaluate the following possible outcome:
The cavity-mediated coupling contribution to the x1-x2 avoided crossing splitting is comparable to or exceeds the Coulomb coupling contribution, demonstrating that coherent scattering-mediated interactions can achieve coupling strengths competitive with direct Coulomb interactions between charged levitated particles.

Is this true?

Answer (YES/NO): YES